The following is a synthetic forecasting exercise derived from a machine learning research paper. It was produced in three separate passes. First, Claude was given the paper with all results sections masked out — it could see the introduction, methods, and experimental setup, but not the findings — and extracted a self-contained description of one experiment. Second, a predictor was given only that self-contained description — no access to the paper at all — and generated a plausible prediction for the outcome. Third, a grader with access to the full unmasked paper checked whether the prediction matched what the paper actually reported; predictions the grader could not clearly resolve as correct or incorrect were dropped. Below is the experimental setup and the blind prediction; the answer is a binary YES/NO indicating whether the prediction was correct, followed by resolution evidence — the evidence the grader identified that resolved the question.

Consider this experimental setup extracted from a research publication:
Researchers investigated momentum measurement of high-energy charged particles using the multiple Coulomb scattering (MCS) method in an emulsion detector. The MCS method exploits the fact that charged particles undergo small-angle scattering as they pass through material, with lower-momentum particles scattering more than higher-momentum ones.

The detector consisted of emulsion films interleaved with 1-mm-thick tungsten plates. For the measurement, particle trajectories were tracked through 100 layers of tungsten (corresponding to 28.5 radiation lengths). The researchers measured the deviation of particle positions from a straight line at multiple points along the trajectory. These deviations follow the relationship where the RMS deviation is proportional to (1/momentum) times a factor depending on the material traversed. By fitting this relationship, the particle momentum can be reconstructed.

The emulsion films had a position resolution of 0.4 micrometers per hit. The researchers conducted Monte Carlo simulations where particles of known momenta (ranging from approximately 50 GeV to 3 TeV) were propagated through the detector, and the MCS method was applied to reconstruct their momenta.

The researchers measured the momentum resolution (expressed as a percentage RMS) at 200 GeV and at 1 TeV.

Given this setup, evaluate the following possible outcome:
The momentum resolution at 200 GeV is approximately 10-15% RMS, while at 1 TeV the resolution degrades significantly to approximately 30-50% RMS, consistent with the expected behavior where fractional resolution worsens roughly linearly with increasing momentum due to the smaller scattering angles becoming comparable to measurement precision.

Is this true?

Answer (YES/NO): NO